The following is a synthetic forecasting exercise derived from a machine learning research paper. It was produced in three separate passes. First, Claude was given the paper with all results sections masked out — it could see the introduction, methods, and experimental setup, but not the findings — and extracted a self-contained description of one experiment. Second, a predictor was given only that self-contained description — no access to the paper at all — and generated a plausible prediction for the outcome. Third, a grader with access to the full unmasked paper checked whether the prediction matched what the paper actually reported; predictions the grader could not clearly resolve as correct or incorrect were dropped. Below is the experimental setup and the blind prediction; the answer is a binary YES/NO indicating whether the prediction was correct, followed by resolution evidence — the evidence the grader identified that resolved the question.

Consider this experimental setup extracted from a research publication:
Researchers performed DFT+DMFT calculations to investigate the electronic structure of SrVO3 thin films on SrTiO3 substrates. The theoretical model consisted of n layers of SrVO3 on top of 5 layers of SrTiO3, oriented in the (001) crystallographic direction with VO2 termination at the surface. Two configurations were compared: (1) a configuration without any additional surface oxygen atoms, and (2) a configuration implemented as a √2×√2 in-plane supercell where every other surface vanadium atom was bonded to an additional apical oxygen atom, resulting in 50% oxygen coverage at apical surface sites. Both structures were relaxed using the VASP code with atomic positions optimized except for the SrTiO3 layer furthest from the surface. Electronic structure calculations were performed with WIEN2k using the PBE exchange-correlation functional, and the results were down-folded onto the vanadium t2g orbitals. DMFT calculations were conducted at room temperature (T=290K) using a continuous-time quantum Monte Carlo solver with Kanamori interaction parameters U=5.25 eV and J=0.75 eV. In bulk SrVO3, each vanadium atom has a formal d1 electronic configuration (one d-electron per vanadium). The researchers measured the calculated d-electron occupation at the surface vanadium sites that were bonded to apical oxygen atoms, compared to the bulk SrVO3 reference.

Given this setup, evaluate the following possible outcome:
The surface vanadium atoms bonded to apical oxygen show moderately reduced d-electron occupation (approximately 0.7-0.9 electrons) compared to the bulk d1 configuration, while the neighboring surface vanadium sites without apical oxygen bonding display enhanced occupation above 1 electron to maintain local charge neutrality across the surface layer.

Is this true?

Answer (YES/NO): NO